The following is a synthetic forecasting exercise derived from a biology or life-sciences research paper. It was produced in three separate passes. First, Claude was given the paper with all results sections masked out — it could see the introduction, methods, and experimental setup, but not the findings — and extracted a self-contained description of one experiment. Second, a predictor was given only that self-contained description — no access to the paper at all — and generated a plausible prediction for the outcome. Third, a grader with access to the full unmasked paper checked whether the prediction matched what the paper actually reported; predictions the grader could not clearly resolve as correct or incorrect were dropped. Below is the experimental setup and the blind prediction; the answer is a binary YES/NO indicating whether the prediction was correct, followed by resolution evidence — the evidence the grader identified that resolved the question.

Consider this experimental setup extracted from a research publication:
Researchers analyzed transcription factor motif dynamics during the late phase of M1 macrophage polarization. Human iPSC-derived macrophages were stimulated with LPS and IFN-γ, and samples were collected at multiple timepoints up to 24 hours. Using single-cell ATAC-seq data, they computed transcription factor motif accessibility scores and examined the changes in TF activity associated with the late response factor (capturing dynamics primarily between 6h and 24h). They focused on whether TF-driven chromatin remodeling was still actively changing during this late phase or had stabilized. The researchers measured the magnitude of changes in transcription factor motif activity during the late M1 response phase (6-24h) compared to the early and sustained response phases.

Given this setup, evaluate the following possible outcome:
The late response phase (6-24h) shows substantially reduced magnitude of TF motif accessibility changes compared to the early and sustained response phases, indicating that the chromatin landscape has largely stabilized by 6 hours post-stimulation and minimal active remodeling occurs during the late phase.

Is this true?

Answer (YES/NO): YES